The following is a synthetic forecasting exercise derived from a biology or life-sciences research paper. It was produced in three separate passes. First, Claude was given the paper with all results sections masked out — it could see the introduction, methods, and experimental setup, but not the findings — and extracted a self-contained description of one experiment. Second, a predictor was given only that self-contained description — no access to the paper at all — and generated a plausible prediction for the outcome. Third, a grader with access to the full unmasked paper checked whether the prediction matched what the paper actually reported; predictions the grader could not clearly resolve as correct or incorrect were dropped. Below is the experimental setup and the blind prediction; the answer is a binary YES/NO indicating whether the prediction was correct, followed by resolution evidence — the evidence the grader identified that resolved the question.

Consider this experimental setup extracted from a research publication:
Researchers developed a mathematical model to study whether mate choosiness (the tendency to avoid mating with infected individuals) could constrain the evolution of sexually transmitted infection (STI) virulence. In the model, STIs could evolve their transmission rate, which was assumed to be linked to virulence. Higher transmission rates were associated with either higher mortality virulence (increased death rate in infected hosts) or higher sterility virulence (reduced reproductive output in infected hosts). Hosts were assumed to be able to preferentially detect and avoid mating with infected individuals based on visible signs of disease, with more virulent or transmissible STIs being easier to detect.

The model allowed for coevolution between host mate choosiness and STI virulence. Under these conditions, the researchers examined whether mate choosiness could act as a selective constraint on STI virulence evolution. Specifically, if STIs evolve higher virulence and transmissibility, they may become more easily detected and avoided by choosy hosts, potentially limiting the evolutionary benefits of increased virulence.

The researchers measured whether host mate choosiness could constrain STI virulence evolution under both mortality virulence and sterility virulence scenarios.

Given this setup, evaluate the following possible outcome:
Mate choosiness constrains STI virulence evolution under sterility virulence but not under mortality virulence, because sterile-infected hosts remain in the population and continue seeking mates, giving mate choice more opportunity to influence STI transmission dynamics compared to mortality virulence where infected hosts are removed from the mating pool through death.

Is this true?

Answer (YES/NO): NO